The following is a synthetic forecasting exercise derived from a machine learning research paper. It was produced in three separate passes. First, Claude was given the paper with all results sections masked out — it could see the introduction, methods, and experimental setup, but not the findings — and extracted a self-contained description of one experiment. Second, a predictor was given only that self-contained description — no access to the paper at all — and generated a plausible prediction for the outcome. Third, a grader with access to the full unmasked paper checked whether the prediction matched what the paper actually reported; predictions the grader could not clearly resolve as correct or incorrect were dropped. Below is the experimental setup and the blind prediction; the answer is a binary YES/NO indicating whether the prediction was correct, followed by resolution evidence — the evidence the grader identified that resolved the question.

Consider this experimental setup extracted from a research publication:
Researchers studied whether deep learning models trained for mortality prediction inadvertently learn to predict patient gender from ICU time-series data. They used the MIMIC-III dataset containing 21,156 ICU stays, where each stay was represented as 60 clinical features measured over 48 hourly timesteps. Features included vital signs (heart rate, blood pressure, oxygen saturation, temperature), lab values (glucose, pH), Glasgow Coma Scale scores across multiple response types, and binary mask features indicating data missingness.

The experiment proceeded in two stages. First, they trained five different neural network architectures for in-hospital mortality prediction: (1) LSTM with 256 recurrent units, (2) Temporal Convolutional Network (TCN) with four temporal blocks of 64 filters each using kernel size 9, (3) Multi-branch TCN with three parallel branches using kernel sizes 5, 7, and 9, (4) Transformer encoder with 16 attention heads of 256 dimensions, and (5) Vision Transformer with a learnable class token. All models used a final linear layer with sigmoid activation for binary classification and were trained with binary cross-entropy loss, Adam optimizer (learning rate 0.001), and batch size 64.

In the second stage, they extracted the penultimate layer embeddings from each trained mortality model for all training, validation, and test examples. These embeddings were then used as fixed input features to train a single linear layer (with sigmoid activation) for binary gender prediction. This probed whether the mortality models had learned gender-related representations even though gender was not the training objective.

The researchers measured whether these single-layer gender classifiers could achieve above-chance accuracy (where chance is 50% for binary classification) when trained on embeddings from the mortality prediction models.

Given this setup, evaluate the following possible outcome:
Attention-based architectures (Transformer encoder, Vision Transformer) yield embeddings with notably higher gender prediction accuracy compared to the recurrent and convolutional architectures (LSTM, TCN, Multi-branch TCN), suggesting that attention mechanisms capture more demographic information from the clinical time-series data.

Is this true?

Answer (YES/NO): NO